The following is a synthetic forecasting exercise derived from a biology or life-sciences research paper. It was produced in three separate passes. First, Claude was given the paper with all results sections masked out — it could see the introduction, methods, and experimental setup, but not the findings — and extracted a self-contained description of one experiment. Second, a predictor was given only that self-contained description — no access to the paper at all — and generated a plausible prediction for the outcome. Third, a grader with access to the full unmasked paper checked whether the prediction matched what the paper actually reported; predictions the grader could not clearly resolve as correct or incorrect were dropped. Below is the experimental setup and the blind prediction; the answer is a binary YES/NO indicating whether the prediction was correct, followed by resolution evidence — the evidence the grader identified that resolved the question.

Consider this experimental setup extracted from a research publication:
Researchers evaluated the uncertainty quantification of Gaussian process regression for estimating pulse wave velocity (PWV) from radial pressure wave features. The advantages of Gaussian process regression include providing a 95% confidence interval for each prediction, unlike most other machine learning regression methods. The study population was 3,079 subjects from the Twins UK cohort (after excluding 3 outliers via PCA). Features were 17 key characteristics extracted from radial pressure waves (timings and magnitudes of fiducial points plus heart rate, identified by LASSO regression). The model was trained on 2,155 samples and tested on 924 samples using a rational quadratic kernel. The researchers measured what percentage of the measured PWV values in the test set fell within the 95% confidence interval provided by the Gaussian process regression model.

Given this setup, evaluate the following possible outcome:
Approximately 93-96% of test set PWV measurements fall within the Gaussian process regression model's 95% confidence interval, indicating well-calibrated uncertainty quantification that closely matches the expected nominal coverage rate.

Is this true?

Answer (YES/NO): NO